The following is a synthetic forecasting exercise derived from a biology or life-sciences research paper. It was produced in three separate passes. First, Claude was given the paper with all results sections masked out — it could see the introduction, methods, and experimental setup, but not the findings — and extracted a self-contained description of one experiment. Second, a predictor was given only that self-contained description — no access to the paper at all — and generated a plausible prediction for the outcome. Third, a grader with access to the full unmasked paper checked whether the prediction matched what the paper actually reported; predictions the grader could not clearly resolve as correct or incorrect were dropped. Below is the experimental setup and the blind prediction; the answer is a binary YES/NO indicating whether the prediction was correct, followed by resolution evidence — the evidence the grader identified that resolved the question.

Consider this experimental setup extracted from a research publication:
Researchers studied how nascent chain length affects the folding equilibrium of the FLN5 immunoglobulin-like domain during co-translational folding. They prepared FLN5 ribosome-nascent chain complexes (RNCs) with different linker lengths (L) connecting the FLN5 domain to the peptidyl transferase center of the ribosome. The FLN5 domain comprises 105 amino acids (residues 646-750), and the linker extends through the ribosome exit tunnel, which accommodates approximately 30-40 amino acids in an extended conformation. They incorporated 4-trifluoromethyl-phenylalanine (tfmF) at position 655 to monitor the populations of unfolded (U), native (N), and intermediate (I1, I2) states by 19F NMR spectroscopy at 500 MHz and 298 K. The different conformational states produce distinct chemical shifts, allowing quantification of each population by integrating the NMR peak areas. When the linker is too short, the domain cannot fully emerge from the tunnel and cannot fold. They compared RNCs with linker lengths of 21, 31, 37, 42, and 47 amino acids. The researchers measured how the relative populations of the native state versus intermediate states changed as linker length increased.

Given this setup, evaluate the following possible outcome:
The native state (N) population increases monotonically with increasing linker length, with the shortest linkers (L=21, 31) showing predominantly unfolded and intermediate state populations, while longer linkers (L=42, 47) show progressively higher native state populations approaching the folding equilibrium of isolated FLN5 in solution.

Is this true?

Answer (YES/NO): NO